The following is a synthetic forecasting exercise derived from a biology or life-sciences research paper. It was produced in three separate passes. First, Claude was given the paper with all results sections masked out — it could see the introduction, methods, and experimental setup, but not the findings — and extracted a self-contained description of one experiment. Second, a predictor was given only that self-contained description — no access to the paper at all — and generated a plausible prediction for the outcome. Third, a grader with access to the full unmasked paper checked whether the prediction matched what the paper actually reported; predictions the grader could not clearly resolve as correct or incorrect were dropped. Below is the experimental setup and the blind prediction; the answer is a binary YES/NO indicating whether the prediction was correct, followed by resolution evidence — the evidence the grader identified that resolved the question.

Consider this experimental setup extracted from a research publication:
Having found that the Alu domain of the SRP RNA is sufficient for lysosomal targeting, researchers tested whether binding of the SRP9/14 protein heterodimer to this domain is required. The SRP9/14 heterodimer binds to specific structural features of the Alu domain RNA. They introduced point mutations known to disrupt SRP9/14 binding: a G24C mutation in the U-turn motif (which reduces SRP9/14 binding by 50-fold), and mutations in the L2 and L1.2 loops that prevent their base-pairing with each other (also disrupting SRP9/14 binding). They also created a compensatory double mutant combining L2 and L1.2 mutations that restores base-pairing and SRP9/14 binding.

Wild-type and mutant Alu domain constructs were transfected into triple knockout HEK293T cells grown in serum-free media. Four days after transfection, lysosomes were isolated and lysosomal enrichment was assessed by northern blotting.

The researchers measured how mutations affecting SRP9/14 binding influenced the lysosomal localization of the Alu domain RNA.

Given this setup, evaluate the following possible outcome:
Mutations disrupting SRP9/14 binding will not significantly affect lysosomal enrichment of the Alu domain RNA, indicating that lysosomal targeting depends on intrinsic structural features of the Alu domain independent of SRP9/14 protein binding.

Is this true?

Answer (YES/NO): NO